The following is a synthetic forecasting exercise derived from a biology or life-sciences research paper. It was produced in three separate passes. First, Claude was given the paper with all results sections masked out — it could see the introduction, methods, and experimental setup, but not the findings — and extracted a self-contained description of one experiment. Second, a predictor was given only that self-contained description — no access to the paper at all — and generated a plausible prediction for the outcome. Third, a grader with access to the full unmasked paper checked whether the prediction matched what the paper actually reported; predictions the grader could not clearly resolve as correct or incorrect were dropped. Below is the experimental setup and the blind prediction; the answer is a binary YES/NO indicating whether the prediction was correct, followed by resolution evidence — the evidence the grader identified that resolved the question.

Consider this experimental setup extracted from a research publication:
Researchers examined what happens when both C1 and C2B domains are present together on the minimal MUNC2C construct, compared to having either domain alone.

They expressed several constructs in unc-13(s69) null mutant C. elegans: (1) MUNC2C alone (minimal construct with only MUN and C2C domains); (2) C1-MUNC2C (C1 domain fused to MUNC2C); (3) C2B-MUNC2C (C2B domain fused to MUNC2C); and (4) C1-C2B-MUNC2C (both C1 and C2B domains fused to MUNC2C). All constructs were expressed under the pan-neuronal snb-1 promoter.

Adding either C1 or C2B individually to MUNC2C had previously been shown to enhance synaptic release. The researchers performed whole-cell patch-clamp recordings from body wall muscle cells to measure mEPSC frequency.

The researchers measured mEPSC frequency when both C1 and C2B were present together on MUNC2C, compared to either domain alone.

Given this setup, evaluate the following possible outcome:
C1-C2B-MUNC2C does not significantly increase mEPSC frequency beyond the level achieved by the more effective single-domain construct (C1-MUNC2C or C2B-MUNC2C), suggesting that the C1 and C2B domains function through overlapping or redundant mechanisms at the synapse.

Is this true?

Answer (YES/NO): NO